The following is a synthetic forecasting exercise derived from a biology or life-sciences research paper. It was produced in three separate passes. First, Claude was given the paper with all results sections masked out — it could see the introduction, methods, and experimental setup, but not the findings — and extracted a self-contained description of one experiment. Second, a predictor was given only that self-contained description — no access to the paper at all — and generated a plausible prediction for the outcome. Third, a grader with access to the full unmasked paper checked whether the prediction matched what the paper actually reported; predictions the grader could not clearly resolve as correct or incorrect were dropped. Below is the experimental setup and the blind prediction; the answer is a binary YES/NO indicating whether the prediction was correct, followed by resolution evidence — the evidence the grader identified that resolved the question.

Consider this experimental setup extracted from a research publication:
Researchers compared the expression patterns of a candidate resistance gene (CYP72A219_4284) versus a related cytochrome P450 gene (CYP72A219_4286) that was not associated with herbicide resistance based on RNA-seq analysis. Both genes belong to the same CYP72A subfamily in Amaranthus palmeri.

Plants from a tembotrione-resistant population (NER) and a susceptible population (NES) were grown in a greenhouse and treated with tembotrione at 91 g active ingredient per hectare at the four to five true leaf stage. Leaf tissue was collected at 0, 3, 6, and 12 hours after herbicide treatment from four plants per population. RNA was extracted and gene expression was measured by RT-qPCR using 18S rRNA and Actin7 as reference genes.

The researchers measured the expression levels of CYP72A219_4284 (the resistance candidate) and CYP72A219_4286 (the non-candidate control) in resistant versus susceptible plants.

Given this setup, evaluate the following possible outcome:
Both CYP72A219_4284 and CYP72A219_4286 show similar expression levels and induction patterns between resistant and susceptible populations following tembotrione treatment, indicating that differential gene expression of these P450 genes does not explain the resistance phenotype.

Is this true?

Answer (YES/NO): NO